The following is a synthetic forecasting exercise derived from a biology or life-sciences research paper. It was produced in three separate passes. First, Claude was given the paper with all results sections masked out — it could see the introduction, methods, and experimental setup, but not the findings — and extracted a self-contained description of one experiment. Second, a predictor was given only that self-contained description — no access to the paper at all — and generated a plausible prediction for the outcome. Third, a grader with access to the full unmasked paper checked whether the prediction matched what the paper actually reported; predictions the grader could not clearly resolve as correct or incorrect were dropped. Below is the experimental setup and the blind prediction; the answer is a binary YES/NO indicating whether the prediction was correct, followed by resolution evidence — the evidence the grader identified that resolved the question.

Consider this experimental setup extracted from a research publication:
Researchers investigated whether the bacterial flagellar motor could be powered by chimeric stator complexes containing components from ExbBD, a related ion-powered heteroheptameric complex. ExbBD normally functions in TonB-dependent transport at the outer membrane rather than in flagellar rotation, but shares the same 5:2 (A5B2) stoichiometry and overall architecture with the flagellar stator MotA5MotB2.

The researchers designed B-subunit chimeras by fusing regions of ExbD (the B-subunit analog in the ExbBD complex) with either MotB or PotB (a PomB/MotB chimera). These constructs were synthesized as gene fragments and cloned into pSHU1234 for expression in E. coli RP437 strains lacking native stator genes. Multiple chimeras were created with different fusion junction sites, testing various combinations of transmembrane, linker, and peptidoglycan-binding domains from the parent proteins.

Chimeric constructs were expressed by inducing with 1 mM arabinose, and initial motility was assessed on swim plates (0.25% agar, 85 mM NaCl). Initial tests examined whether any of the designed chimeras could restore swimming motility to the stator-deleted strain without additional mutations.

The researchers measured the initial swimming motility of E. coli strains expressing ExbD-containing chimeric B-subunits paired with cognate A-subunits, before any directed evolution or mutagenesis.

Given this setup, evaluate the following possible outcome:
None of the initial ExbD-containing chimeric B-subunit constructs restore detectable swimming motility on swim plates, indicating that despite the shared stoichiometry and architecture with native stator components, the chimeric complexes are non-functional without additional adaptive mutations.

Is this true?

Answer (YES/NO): YES